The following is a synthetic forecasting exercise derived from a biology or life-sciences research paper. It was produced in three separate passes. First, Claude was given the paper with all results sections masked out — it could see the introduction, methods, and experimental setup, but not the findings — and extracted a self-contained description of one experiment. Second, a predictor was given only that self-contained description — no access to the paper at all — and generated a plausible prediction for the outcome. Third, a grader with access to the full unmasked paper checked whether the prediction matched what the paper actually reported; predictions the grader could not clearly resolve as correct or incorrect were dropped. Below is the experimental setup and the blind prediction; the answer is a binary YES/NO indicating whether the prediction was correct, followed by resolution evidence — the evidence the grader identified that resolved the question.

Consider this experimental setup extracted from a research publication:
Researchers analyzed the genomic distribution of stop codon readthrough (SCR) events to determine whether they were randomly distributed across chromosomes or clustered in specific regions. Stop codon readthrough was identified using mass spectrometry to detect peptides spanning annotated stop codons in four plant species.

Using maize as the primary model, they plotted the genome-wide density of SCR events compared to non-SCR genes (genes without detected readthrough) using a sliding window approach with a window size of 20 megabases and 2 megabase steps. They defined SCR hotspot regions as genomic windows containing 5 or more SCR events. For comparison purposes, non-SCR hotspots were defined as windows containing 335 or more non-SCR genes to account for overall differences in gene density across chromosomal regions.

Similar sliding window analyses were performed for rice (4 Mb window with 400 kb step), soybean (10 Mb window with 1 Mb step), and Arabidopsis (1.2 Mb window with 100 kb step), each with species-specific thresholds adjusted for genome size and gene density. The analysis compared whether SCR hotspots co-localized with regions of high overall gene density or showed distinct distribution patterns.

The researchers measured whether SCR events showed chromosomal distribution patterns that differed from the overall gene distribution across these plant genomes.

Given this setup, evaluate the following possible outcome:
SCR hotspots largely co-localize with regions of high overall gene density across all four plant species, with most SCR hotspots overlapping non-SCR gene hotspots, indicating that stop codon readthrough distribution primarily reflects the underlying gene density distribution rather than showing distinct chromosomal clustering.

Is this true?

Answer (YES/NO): NO